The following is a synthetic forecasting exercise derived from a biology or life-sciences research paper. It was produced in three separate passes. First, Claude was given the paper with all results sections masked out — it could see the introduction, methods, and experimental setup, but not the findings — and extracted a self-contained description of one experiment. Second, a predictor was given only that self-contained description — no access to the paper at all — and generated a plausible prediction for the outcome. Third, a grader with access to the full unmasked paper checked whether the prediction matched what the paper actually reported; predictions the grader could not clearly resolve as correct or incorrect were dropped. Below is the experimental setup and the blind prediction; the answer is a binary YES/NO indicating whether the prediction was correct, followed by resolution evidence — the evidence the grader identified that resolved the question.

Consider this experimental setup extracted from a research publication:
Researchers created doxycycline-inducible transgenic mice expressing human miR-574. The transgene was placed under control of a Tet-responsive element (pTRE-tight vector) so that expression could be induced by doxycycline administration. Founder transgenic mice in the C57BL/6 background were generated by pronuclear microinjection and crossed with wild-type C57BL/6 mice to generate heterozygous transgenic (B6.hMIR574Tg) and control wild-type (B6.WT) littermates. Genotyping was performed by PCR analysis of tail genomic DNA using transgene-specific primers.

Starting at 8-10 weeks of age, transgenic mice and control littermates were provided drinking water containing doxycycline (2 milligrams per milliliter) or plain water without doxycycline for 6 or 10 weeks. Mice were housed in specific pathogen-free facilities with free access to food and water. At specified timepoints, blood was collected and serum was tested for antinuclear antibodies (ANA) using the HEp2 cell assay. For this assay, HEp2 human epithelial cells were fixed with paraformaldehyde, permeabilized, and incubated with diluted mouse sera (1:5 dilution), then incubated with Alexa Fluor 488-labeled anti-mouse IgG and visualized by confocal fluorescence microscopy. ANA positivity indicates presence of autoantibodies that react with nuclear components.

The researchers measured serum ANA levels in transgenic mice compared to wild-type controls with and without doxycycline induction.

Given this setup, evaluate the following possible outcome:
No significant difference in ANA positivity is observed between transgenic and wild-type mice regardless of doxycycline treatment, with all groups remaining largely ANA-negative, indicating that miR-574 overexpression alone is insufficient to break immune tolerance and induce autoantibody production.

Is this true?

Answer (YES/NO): NO